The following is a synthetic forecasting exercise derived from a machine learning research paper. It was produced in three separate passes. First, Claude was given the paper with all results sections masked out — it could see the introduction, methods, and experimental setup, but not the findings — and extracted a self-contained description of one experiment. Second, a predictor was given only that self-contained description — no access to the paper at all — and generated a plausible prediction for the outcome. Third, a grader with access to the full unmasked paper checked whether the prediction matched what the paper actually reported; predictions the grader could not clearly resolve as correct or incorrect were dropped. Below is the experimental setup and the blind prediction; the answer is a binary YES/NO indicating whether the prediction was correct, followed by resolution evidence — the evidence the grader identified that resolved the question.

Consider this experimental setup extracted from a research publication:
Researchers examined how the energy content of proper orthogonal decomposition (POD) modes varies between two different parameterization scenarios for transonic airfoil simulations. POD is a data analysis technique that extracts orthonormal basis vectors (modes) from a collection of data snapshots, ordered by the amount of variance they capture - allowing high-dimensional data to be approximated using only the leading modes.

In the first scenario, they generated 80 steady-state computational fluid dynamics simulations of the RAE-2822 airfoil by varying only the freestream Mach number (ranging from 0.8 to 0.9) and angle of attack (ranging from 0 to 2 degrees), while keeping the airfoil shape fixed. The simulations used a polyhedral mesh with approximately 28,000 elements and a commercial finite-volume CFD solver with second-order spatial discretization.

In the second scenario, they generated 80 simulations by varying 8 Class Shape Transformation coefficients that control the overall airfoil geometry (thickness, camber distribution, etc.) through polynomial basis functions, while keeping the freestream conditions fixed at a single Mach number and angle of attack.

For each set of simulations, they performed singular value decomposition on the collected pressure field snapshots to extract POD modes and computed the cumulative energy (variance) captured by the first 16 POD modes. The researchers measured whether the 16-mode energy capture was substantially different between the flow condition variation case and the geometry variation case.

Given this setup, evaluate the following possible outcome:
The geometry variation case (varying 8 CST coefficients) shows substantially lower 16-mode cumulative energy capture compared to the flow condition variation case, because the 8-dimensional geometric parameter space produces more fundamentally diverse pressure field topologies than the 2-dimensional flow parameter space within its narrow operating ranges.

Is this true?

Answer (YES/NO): NO